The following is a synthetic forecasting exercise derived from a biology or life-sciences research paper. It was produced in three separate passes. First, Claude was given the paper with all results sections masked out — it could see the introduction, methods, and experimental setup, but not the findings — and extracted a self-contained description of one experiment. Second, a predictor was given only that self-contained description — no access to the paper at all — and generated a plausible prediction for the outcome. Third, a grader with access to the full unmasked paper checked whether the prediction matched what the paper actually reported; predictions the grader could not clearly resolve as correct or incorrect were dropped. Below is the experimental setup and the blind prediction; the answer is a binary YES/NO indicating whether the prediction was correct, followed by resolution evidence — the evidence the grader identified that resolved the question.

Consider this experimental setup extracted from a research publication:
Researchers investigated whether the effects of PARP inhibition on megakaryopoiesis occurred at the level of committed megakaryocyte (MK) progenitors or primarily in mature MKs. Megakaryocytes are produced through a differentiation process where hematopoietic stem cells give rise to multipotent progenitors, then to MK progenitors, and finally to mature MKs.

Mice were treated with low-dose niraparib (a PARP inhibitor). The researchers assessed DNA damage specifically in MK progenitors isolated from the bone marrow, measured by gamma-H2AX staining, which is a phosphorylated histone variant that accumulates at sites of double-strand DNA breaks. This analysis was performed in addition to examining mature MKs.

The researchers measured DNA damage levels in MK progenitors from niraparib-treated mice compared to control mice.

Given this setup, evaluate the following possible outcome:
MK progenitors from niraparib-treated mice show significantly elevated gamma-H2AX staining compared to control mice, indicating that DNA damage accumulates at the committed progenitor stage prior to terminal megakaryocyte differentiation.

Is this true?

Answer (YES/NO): YES